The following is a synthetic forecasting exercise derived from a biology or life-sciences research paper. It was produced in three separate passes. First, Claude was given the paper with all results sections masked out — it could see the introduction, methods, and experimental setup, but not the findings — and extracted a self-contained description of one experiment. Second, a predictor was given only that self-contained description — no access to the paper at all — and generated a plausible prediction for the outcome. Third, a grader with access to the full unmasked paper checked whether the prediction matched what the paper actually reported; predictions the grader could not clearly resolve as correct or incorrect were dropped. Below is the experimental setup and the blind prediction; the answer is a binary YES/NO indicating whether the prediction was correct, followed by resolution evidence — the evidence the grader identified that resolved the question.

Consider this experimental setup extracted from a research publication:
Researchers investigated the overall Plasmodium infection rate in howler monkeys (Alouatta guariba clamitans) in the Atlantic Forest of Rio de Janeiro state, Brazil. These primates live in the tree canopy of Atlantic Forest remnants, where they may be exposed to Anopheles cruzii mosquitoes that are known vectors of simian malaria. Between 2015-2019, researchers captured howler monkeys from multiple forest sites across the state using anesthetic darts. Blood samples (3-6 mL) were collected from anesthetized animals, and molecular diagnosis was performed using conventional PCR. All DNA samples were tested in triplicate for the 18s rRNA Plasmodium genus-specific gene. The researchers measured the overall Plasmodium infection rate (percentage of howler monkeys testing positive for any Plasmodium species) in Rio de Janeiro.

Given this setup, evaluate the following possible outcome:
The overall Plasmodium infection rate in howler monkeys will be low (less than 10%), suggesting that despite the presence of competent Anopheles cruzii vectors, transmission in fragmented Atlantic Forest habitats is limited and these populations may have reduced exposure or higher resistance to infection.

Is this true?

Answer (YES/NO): NO